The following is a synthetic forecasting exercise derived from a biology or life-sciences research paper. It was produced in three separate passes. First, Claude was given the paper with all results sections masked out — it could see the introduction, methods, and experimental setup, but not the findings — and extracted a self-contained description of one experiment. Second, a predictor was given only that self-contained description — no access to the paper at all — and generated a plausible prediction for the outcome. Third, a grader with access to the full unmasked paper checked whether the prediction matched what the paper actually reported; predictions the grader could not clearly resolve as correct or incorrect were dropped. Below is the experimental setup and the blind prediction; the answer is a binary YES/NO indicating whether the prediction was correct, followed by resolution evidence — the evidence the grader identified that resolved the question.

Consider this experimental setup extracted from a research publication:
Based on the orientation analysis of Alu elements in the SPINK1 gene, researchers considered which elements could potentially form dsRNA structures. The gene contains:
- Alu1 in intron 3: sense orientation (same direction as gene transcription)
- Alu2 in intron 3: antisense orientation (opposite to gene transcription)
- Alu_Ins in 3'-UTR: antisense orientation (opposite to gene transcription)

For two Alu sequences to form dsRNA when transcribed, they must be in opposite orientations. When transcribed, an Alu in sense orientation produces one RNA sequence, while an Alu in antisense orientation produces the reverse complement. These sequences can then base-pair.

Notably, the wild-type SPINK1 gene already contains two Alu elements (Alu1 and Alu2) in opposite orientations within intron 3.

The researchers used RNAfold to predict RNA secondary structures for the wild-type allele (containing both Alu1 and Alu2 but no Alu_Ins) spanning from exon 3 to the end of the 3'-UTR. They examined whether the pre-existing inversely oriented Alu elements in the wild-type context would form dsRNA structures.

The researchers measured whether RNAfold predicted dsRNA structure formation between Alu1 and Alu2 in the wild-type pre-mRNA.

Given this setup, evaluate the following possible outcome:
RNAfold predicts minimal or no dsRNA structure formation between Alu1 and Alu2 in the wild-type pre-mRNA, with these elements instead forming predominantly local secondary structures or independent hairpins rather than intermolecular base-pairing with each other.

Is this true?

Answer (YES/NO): YES